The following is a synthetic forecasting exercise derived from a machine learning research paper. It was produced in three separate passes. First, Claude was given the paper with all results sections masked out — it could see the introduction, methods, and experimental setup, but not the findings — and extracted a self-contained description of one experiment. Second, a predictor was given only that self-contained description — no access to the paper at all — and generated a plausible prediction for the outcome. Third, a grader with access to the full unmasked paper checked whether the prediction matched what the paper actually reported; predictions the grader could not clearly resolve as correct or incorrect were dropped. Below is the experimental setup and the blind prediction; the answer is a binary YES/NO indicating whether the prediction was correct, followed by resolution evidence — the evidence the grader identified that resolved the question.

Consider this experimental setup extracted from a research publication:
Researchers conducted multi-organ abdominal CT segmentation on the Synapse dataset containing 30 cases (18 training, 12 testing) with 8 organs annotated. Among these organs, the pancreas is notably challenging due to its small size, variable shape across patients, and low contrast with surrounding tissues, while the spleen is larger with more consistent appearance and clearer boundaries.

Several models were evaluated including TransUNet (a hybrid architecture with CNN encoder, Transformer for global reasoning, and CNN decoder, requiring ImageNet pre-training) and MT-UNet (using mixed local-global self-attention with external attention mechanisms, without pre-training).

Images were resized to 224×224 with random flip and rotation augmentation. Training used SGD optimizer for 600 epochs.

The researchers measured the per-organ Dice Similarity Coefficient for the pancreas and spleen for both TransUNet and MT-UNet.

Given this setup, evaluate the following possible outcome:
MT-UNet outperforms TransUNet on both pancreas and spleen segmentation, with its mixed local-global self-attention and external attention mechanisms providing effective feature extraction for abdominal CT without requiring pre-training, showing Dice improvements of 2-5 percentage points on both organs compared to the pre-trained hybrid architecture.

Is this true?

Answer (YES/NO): YES